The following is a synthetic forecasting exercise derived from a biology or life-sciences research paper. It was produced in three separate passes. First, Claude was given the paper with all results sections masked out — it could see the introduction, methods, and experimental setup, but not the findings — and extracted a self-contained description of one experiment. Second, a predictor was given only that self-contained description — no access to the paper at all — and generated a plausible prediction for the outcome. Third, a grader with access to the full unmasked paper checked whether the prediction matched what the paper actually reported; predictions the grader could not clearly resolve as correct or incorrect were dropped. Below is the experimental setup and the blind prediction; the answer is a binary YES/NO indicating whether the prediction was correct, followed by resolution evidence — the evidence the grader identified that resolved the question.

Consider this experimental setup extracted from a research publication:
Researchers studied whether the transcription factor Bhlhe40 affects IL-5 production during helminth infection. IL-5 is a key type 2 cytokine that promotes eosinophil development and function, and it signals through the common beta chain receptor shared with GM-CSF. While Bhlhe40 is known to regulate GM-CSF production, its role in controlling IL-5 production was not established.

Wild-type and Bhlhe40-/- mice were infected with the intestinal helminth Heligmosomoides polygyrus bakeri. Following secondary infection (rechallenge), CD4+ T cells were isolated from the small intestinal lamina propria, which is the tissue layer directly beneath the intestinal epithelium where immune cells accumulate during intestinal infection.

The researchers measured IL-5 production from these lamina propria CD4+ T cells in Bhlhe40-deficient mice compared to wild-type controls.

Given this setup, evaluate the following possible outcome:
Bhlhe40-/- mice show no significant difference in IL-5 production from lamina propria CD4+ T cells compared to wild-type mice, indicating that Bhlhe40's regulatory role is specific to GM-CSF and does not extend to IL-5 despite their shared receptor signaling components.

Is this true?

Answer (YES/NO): NO